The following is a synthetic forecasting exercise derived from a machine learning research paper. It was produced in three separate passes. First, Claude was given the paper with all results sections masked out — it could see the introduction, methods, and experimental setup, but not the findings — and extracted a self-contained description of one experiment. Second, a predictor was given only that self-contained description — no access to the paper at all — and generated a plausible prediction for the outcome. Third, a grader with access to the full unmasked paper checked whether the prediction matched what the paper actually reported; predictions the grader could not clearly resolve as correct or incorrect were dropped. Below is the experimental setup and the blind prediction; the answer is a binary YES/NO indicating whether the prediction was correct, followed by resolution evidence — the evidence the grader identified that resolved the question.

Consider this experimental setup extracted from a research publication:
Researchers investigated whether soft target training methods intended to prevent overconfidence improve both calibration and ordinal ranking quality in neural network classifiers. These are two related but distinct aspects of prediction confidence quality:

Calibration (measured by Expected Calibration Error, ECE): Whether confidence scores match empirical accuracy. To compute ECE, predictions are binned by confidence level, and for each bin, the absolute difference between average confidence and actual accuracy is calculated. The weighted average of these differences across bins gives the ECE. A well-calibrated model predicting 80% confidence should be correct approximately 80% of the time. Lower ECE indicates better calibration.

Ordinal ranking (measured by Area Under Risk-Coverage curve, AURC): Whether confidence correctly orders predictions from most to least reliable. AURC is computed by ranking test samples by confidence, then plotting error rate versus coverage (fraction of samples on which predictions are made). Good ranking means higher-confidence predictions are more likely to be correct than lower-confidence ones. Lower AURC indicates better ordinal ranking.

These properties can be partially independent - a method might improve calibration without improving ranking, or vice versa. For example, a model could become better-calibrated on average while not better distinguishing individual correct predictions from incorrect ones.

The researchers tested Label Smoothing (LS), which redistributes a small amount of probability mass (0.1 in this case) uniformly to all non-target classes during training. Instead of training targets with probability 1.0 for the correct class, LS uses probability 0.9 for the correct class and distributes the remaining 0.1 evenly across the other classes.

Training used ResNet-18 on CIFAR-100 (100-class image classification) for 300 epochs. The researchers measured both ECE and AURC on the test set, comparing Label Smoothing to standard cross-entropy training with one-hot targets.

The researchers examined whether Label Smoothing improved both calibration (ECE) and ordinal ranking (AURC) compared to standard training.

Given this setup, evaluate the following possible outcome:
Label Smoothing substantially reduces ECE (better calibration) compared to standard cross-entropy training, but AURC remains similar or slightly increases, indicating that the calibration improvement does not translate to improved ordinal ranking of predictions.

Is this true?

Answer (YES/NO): NO